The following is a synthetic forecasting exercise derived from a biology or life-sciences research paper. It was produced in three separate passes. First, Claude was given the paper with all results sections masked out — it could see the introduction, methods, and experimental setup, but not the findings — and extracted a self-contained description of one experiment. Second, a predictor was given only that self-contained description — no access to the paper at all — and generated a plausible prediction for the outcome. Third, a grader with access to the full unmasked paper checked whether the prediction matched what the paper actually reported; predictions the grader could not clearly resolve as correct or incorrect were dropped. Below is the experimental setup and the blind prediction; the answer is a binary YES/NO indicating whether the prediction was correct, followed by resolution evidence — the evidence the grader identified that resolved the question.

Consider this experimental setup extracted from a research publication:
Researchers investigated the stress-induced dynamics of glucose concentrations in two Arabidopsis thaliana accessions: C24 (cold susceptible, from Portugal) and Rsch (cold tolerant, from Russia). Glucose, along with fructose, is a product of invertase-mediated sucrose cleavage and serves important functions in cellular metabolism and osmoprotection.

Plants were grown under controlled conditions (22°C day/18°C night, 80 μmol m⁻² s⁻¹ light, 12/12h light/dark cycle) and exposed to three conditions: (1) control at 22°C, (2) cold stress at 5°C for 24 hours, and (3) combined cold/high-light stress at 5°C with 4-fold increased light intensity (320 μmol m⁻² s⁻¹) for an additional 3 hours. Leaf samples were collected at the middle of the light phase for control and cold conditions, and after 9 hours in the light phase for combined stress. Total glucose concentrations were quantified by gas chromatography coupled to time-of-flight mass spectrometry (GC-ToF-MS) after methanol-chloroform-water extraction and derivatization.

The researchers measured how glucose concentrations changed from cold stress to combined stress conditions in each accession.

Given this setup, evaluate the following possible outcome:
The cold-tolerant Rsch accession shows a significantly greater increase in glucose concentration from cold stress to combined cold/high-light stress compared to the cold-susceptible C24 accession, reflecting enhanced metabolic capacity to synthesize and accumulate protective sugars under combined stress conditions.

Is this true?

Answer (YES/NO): YES